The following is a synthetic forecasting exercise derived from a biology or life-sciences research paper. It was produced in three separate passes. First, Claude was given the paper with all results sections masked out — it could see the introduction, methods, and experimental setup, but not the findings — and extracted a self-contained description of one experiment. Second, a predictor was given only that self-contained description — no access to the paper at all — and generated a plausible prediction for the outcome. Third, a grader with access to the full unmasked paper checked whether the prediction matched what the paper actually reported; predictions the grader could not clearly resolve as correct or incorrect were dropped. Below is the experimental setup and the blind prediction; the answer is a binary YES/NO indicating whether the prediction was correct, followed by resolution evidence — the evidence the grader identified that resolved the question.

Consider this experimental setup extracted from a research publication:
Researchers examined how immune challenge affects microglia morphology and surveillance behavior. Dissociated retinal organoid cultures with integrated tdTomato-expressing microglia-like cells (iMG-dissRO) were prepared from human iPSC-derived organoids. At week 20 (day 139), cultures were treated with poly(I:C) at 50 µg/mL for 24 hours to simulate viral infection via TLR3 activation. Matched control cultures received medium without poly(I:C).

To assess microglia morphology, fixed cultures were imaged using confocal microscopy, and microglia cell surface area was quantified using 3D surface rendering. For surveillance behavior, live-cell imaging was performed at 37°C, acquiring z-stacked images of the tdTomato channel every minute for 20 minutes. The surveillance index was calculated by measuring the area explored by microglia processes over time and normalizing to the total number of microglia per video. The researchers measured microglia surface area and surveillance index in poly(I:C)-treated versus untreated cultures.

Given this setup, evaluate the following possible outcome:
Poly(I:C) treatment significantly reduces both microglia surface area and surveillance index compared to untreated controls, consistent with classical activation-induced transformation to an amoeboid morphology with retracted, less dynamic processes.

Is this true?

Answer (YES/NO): NO